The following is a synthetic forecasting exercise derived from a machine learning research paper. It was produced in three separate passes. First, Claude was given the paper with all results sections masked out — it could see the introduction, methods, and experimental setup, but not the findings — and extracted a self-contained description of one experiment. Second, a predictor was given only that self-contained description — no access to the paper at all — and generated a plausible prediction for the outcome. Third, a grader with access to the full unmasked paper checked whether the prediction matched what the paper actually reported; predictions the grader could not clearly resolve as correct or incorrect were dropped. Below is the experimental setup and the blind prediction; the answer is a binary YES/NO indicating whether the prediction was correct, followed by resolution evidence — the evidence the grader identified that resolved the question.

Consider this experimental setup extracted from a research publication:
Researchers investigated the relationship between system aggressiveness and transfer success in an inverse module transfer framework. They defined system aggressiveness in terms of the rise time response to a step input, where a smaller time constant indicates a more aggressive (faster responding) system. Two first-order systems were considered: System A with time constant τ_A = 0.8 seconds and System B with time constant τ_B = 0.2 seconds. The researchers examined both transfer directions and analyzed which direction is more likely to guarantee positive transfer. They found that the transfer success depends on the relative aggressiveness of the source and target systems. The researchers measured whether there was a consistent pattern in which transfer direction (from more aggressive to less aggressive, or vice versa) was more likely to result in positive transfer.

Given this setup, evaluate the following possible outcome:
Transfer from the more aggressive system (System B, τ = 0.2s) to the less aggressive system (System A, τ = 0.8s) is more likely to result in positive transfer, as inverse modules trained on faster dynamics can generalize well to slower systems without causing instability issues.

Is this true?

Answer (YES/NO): YES